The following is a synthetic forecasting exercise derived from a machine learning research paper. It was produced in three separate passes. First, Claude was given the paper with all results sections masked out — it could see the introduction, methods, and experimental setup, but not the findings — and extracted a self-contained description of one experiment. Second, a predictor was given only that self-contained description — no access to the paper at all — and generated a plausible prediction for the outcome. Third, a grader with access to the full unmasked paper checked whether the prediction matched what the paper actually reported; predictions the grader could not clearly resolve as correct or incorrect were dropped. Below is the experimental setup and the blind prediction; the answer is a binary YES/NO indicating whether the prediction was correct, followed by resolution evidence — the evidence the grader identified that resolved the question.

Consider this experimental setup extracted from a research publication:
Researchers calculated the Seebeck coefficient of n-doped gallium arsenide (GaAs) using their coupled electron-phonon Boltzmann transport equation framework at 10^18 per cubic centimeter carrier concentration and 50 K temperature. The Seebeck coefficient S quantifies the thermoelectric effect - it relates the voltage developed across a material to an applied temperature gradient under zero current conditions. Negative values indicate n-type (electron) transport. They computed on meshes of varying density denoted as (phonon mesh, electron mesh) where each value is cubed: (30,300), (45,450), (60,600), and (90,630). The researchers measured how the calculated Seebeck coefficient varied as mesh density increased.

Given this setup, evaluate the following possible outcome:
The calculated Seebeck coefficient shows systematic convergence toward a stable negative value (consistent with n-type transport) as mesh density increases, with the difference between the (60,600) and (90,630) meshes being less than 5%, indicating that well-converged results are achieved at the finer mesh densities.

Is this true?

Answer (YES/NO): NO